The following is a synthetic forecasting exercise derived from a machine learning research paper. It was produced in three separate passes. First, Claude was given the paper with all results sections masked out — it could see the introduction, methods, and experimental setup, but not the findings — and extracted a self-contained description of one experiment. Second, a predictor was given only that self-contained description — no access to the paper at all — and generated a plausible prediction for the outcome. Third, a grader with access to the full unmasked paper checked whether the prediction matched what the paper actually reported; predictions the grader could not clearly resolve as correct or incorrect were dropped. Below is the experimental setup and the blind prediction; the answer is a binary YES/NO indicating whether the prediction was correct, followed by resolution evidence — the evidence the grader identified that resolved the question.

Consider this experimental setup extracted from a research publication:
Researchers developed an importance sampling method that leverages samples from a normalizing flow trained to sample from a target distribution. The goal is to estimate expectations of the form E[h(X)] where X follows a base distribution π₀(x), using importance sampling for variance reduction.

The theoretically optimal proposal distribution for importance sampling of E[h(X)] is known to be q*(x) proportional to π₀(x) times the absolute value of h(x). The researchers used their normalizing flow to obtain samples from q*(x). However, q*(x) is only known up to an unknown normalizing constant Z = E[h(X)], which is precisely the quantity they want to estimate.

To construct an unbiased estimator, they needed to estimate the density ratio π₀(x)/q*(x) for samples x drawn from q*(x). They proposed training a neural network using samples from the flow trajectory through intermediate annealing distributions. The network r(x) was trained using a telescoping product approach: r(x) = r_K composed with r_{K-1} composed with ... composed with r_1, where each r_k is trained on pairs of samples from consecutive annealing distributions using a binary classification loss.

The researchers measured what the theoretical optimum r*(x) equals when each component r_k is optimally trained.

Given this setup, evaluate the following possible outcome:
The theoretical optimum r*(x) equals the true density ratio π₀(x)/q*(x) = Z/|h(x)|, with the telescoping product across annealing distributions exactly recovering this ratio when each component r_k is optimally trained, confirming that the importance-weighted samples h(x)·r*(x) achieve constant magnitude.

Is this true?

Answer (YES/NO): NO